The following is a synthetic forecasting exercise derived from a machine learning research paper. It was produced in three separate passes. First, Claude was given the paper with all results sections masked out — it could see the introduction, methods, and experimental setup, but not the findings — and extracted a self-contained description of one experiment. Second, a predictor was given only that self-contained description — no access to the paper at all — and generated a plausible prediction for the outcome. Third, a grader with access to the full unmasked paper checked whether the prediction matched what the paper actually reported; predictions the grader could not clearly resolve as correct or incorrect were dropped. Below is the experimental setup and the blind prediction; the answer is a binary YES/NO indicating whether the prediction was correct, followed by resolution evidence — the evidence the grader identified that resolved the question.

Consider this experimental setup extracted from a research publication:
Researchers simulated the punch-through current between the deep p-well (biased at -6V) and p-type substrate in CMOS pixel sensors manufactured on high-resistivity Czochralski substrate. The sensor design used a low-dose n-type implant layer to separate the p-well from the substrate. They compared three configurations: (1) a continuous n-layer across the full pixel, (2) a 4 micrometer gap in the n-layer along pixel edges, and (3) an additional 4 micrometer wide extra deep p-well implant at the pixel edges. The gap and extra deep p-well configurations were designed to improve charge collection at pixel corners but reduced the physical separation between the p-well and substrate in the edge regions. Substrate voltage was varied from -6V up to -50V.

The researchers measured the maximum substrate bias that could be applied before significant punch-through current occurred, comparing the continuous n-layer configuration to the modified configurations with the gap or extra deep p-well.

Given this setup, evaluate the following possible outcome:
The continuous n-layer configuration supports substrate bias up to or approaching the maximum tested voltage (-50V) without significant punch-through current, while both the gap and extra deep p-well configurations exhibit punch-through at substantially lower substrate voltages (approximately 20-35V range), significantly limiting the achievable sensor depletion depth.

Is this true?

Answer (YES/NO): NO